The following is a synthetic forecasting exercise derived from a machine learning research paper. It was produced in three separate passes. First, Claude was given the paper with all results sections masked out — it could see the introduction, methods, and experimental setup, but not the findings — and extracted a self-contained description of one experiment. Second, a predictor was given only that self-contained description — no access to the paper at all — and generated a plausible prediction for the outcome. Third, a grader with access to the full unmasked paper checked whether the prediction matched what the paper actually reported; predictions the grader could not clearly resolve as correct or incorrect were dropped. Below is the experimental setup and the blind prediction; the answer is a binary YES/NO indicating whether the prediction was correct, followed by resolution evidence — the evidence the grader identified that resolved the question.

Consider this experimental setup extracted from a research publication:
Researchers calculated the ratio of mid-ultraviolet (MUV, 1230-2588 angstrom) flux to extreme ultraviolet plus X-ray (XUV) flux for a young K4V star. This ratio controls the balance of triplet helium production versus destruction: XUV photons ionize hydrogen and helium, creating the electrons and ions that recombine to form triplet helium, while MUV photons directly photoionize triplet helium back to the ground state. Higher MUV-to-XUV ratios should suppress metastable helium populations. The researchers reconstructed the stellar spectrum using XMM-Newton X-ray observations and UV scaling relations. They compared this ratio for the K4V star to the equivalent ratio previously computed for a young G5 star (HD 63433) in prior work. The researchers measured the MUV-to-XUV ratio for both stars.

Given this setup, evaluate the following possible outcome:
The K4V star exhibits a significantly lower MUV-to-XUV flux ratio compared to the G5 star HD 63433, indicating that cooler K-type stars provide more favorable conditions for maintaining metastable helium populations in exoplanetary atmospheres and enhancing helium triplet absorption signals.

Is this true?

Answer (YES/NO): YES